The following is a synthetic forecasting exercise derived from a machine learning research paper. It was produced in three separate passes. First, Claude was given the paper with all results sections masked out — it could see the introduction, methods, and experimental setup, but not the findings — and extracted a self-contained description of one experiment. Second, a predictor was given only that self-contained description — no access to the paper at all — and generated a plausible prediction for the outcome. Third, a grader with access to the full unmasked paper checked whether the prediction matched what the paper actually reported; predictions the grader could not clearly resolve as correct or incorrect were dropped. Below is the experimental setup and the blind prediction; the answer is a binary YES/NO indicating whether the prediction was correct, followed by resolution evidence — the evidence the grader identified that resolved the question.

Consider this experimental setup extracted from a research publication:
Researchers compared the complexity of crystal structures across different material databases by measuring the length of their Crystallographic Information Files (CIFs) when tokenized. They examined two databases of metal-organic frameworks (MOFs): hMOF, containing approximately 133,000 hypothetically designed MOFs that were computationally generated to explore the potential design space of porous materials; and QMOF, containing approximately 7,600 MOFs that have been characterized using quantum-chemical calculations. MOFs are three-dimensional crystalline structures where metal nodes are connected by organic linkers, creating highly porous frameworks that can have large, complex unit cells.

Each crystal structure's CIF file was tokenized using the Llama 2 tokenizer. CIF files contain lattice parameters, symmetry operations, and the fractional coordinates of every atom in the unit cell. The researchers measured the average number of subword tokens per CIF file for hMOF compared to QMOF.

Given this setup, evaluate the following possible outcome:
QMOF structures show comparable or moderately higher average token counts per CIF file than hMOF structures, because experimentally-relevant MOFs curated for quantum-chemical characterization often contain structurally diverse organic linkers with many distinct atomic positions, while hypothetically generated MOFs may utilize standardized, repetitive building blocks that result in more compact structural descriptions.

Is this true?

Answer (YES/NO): YES